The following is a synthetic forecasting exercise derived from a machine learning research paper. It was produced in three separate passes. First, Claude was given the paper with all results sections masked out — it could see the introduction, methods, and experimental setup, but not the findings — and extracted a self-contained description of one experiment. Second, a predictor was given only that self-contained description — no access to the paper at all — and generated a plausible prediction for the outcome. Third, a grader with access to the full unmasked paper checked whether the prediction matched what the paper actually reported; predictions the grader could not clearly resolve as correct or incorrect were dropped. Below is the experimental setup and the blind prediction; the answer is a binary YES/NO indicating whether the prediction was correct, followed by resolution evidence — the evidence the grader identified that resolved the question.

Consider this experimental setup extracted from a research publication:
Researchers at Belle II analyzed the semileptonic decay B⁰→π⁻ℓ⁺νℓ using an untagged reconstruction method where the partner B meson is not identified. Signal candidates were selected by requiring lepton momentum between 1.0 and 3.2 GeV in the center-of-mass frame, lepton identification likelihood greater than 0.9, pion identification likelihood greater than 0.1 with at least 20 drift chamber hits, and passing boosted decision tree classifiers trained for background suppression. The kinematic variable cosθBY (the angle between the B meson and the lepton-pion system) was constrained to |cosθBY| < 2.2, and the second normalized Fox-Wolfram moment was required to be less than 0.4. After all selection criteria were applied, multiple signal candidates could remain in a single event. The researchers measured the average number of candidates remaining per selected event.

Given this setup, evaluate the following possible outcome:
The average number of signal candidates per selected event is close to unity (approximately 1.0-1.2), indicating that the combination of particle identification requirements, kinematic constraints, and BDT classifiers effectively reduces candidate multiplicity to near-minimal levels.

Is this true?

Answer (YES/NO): YES